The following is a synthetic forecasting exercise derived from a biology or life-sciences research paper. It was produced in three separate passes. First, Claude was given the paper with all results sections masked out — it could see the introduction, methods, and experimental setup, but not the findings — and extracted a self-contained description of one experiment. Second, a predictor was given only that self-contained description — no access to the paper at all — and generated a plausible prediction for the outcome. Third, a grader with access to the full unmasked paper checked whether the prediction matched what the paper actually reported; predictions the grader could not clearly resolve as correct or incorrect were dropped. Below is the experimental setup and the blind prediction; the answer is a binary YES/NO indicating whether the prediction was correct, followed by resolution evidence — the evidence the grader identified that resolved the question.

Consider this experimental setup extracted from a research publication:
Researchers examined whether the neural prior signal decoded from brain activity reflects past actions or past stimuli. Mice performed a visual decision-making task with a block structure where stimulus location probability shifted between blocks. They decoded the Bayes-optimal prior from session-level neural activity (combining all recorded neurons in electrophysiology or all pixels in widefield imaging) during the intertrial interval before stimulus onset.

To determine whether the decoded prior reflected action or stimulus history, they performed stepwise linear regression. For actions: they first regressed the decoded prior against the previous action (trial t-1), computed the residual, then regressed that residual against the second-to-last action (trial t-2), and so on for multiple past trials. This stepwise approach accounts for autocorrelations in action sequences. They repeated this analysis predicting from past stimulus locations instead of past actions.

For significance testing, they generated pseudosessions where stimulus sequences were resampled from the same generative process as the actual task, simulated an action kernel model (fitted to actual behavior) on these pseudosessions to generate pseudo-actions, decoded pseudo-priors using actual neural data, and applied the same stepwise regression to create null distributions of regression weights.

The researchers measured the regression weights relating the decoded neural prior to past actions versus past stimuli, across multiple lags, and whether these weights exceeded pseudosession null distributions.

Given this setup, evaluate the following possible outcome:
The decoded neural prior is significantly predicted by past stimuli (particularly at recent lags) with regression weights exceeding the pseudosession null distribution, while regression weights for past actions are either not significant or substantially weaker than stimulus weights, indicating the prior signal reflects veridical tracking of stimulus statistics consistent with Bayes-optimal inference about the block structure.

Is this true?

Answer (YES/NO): NO